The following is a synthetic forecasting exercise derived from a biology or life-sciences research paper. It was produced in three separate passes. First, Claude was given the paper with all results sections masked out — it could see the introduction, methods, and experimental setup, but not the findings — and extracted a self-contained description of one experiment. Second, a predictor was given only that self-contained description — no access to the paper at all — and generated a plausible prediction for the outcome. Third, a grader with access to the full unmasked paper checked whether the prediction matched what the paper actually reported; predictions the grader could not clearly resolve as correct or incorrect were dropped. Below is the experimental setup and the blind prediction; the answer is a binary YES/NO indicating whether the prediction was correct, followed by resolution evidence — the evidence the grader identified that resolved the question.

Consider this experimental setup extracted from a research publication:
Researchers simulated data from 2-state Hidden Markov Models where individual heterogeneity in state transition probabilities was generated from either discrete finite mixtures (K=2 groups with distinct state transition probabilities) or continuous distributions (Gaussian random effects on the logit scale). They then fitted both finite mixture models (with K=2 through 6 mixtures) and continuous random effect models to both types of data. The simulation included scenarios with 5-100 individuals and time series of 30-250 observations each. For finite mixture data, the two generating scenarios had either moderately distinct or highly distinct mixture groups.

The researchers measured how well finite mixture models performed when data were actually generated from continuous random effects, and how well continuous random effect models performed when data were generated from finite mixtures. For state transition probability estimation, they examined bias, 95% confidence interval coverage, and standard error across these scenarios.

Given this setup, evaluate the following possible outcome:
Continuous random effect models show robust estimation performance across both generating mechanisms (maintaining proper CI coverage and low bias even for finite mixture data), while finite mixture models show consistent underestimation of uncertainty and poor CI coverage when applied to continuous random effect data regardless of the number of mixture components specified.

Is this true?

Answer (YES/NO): NO